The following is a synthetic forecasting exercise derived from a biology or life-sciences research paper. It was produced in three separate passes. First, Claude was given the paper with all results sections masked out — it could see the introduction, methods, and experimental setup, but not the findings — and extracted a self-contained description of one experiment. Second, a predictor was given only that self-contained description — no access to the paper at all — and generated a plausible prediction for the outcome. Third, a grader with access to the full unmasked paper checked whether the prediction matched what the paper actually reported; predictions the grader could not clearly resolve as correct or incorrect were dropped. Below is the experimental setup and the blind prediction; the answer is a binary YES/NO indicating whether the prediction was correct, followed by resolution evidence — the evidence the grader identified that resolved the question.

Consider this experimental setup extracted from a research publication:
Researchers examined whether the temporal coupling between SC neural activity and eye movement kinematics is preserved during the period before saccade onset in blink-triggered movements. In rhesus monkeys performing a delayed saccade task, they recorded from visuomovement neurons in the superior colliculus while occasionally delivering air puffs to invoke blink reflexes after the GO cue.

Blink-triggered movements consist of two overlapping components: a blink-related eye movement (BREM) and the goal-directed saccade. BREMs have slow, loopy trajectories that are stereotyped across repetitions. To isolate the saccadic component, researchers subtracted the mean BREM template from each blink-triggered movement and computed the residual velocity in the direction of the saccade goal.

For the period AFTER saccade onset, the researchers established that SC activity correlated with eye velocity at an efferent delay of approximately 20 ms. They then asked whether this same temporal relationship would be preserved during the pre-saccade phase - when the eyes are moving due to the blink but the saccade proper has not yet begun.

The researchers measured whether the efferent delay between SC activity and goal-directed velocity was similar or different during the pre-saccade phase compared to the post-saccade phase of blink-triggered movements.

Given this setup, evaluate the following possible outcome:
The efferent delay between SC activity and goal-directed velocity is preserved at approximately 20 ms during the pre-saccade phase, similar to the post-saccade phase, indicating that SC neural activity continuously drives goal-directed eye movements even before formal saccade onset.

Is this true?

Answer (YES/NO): NO